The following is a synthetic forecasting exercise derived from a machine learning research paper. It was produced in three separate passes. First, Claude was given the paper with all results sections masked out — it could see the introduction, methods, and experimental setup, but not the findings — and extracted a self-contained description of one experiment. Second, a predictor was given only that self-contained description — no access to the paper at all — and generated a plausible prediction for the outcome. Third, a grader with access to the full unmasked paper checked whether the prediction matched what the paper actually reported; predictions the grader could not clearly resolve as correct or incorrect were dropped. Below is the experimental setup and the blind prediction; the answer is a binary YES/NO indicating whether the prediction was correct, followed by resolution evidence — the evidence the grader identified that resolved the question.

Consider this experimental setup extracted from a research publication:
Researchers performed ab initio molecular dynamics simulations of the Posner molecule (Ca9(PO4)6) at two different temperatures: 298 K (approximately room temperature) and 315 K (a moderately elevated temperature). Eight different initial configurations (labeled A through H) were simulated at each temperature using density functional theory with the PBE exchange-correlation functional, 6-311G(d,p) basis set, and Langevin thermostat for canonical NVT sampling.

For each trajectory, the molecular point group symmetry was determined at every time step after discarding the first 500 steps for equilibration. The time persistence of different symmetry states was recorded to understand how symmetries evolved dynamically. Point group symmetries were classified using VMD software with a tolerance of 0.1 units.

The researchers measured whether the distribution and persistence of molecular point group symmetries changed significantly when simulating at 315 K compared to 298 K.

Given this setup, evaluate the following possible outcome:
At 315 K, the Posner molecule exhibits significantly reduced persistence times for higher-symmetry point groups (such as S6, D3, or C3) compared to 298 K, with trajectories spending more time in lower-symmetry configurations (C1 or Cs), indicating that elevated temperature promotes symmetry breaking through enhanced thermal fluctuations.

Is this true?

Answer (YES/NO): NO